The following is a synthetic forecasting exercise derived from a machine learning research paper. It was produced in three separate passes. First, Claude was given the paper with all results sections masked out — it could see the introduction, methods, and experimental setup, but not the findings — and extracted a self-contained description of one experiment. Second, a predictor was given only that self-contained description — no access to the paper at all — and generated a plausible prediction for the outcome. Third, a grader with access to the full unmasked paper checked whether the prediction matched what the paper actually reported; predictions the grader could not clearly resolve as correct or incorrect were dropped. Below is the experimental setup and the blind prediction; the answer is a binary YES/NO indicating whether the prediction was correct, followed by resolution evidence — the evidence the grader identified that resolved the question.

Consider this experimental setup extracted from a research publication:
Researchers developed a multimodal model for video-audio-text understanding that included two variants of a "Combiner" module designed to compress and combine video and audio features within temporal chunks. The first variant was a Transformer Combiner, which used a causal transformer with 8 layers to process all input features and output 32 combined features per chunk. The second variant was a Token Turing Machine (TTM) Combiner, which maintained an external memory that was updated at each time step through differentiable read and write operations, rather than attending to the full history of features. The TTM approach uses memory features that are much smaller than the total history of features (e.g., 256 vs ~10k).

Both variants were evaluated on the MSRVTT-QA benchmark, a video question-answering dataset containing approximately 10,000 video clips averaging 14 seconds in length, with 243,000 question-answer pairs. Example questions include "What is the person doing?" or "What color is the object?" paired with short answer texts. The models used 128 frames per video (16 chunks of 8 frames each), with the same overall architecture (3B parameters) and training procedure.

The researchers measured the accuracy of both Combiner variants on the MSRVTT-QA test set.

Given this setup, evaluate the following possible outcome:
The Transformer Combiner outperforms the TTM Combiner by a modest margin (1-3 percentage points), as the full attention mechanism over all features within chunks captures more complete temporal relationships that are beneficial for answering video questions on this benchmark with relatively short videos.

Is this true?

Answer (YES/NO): NO